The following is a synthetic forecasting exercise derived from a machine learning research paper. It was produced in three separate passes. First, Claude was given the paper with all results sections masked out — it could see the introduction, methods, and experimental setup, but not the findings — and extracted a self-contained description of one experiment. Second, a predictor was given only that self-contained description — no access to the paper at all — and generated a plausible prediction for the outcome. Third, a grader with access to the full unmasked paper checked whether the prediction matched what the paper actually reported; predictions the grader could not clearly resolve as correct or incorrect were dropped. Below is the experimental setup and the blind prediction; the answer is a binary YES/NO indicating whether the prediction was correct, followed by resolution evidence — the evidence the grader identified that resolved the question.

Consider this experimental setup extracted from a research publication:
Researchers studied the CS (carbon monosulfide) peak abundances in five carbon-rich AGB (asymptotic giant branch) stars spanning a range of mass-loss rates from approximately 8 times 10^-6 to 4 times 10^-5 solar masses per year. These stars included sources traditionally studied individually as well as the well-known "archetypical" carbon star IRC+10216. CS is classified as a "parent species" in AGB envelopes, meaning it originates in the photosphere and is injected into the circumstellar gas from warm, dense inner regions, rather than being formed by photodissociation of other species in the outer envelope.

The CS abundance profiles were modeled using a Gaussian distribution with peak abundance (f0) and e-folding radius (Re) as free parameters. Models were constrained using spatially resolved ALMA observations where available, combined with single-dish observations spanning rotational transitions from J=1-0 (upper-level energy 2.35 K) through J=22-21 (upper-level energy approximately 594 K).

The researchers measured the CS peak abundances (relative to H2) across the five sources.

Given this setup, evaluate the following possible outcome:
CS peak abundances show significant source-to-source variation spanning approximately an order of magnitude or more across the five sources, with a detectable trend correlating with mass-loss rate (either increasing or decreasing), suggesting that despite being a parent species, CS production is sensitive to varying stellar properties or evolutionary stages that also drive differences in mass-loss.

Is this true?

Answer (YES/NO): NO